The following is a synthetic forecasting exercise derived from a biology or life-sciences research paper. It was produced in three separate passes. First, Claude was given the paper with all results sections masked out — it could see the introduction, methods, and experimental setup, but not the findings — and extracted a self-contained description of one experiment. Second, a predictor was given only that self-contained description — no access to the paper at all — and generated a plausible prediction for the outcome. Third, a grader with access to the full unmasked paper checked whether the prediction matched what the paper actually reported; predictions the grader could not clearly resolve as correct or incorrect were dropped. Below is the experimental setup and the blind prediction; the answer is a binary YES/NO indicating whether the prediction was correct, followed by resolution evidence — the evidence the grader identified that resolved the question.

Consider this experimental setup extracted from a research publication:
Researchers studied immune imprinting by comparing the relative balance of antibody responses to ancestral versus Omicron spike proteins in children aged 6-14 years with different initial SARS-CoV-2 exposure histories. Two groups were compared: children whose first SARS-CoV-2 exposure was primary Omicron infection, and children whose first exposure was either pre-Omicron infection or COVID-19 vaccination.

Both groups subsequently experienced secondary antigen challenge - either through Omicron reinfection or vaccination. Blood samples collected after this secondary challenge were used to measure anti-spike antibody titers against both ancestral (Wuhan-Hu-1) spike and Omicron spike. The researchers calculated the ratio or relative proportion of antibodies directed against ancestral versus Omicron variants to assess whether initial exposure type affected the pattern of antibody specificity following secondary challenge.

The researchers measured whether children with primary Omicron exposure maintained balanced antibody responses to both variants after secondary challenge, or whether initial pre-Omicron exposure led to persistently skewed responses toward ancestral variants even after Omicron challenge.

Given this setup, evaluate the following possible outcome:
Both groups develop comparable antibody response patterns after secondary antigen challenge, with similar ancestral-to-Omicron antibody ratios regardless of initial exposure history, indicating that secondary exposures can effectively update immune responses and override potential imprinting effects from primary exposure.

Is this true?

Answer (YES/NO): NO